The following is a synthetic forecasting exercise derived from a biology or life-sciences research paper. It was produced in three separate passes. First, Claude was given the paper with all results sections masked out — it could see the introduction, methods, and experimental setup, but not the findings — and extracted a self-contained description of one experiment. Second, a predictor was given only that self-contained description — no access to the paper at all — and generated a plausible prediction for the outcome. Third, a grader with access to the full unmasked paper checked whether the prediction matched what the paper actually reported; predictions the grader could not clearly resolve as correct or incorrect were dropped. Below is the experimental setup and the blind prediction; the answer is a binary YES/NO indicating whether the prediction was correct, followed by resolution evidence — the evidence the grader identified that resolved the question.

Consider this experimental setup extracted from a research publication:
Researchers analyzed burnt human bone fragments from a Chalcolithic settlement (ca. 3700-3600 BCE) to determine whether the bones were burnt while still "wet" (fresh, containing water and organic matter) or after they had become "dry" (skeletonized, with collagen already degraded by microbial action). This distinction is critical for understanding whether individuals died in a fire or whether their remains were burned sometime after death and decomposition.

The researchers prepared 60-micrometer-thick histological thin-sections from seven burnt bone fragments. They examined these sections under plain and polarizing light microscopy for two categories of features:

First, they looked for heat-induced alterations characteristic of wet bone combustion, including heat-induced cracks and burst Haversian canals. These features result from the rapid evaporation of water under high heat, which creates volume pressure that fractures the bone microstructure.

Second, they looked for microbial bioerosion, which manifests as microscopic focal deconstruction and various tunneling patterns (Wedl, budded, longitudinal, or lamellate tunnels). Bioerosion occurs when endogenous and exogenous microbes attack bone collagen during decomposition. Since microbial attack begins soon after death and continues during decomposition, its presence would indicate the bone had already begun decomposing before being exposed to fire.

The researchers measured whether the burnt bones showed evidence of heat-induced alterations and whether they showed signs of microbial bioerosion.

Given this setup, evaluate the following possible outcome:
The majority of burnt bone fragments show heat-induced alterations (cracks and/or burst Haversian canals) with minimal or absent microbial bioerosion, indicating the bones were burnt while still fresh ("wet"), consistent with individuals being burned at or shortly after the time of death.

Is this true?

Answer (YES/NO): YES